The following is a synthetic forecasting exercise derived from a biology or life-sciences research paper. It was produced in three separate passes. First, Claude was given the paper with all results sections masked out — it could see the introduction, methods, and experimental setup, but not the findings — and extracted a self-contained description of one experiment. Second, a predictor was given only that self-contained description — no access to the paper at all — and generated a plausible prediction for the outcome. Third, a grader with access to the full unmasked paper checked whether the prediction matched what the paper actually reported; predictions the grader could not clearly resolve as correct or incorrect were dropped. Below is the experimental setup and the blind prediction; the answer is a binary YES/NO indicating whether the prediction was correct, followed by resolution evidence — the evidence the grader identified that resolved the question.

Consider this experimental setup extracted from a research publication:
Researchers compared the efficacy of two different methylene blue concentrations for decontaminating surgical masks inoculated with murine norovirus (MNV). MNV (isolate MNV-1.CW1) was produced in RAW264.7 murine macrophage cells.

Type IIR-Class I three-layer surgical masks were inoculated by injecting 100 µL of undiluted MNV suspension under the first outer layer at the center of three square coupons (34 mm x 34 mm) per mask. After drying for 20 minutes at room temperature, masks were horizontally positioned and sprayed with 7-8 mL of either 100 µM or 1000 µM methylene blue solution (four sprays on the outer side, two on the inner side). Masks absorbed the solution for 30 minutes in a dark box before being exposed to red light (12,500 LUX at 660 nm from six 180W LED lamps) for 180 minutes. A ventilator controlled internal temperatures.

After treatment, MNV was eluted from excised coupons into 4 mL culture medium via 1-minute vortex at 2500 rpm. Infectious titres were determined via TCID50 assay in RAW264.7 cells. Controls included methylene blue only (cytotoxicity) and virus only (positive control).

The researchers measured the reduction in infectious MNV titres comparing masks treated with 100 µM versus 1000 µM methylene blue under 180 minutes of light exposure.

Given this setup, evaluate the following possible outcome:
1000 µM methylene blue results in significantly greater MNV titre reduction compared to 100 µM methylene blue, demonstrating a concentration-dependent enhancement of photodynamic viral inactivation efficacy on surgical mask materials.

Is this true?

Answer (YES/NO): NO